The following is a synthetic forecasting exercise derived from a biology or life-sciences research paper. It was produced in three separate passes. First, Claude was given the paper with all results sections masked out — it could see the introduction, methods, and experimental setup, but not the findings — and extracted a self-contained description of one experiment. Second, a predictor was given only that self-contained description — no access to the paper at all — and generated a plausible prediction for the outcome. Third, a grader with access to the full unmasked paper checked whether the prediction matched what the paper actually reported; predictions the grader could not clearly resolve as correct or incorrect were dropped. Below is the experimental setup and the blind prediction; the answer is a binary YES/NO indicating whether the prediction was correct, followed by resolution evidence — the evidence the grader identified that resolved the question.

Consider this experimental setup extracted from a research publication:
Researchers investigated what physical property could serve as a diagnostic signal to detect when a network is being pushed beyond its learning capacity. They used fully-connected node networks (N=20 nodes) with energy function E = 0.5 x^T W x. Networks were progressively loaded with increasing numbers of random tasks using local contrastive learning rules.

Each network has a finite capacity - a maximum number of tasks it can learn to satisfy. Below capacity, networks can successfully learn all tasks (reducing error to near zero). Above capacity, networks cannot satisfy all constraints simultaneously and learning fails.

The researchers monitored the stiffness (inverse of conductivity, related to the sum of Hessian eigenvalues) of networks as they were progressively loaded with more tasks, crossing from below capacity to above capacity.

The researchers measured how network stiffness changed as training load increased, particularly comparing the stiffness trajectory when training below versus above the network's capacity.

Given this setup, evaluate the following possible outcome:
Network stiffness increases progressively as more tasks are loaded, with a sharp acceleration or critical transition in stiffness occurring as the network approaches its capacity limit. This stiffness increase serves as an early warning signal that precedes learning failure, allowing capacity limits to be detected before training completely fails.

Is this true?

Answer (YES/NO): NO